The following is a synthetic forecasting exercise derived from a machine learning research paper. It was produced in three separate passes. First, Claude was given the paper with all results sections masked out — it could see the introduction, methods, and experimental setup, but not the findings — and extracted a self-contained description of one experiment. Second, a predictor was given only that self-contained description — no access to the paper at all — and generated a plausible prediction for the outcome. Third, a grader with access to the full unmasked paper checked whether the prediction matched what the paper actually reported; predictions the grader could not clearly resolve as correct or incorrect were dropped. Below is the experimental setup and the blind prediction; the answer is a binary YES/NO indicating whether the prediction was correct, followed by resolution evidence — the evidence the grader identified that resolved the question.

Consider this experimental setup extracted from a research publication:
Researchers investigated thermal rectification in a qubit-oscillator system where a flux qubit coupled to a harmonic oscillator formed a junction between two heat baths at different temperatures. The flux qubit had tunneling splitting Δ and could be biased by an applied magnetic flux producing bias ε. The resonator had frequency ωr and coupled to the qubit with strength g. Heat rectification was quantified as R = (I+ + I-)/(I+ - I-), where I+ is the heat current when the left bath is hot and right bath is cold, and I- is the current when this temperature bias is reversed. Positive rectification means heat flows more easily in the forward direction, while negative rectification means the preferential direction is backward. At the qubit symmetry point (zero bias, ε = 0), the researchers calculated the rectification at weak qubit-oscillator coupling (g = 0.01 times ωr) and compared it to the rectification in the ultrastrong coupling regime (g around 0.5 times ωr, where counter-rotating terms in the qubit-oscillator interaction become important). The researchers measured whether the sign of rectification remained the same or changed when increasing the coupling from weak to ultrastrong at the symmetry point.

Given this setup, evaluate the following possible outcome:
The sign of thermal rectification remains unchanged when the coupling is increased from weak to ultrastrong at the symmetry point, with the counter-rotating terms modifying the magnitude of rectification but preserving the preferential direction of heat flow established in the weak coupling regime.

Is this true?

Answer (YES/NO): NO